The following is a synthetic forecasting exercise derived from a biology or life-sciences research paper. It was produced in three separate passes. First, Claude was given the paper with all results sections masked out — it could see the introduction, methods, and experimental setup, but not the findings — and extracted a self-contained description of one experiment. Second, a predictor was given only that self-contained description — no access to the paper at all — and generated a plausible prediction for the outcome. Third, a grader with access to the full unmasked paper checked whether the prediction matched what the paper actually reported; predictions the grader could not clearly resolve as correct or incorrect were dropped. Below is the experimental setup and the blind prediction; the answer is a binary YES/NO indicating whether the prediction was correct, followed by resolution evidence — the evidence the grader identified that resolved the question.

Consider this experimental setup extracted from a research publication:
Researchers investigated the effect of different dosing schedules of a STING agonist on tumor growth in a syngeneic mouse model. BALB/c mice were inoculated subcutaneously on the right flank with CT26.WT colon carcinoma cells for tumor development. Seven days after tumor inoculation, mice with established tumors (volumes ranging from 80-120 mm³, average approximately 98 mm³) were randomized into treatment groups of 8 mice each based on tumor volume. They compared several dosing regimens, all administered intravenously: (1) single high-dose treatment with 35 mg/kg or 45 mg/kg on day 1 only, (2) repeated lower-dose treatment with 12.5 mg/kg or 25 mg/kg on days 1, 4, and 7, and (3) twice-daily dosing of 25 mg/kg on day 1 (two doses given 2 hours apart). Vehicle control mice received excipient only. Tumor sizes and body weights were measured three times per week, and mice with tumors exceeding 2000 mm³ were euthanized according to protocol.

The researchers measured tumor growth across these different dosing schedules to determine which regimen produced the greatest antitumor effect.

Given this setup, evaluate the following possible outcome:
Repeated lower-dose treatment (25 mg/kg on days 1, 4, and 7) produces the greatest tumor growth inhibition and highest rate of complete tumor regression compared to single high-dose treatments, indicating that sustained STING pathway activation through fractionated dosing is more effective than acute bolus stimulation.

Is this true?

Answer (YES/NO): NO